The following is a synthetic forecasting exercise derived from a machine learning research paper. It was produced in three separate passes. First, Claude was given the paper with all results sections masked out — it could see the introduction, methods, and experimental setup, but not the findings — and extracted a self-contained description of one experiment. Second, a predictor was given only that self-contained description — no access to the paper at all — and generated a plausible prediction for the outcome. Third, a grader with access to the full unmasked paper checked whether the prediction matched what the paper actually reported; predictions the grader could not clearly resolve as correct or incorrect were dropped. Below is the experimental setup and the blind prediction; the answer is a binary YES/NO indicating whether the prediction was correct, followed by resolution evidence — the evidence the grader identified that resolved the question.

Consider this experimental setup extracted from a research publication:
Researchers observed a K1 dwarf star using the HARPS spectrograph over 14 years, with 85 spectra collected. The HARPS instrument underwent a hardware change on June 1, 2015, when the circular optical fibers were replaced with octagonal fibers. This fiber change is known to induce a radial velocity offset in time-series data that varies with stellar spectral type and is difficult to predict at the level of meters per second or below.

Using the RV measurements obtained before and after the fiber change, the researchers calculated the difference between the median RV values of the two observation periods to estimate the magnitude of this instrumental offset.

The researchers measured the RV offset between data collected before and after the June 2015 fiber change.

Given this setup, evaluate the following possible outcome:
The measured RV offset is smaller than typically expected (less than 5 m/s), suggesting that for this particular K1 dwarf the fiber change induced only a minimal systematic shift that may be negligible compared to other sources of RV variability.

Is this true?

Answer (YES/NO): NO